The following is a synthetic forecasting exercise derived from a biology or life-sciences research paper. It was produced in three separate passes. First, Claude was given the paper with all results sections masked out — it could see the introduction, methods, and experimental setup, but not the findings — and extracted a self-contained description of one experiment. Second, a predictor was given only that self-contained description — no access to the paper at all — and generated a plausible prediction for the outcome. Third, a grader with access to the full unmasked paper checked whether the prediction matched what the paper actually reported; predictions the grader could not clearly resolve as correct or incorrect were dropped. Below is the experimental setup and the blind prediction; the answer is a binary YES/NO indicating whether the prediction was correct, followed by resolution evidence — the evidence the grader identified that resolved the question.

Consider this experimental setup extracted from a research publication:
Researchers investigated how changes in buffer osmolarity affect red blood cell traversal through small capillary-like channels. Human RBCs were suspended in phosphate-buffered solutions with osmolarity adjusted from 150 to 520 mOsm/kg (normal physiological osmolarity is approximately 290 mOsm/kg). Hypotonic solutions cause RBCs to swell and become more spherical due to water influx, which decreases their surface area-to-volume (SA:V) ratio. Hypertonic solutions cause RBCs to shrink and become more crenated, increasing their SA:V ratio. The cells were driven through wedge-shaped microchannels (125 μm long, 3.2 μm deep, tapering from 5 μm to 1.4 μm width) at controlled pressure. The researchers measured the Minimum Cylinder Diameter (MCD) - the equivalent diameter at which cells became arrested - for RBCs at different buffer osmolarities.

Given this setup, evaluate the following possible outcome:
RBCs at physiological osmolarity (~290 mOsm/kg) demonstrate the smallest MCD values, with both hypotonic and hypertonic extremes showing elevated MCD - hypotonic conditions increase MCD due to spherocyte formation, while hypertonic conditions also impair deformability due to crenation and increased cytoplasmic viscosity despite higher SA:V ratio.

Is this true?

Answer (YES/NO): NO